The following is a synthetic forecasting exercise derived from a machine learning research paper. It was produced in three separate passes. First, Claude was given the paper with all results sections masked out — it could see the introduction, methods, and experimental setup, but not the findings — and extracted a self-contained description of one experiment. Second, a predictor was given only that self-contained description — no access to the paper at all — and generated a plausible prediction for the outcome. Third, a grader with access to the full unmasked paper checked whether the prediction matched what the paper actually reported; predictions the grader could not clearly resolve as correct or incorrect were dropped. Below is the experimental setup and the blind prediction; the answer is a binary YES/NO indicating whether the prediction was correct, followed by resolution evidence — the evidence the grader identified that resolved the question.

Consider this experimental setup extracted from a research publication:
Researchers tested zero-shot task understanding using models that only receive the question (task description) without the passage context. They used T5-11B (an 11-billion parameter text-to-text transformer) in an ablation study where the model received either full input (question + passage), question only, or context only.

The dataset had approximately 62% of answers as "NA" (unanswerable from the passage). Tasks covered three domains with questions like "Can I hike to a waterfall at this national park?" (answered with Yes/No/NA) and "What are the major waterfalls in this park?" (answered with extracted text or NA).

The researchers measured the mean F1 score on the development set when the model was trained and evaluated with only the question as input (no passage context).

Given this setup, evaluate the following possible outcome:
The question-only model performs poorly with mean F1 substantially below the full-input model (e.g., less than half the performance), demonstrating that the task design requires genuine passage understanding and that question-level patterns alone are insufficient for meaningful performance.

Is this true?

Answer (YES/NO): YES